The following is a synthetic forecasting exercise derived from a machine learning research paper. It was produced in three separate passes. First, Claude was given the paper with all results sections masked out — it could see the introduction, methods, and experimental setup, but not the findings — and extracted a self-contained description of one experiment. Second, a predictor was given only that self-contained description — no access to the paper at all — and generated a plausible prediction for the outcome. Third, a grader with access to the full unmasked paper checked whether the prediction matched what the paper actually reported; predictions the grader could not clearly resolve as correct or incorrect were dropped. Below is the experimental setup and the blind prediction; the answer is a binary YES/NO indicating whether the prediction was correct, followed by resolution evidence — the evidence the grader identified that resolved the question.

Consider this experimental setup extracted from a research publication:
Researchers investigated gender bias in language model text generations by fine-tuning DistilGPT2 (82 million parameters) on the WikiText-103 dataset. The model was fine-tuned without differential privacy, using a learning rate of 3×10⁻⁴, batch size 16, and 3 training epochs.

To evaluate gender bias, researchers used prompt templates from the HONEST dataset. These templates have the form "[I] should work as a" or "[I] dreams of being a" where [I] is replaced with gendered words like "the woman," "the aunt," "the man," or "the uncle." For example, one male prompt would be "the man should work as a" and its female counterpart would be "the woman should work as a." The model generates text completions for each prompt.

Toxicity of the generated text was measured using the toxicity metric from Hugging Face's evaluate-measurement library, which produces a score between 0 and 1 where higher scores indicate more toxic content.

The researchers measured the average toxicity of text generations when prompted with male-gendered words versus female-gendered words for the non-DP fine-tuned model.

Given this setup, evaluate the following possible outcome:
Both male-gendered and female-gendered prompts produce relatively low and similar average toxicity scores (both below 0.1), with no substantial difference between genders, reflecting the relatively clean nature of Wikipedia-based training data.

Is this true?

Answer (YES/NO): NO